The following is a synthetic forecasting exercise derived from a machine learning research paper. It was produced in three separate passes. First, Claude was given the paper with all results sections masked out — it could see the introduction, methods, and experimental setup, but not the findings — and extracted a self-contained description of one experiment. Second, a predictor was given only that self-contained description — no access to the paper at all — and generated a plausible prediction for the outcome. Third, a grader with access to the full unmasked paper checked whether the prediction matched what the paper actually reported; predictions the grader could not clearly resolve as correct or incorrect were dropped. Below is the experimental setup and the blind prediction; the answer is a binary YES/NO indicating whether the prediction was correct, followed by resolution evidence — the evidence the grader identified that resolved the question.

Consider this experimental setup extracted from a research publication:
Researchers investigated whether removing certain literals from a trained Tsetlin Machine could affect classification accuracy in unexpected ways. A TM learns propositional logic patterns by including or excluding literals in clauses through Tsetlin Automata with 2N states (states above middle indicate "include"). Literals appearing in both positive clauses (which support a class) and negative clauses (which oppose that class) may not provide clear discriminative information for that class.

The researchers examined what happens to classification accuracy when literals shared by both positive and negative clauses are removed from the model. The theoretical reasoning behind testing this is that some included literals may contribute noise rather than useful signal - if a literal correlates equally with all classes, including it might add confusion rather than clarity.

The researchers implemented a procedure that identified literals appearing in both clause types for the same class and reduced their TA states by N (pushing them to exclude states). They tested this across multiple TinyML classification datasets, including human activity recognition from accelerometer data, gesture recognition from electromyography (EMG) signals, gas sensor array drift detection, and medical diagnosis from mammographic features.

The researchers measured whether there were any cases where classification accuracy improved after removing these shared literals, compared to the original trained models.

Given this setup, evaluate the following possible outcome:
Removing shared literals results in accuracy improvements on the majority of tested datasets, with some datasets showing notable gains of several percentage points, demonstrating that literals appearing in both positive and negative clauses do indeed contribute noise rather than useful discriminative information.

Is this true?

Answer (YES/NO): NO